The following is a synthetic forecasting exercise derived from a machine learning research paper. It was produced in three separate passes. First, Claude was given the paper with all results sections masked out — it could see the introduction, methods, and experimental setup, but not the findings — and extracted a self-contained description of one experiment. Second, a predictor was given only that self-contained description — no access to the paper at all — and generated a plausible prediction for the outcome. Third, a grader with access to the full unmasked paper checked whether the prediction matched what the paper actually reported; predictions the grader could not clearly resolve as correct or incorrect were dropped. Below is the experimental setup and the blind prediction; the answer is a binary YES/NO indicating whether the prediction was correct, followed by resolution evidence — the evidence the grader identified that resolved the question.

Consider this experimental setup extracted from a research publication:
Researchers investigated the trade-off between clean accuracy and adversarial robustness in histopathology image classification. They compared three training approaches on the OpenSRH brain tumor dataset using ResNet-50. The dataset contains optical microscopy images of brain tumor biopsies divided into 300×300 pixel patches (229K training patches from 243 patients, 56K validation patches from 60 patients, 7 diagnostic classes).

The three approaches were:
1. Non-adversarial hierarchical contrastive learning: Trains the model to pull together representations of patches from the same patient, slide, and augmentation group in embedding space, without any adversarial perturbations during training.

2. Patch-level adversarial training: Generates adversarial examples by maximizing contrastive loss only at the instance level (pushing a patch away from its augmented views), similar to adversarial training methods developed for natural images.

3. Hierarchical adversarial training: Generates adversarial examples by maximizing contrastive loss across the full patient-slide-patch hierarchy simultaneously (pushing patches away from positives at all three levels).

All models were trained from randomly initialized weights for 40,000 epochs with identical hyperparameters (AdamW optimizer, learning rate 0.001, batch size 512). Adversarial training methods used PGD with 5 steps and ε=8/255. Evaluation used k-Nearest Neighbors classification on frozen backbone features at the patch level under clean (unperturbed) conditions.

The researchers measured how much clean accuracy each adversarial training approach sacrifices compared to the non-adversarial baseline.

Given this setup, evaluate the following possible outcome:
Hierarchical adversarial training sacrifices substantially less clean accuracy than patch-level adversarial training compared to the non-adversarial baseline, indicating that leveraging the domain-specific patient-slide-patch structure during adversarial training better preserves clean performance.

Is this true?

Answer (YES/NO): YES